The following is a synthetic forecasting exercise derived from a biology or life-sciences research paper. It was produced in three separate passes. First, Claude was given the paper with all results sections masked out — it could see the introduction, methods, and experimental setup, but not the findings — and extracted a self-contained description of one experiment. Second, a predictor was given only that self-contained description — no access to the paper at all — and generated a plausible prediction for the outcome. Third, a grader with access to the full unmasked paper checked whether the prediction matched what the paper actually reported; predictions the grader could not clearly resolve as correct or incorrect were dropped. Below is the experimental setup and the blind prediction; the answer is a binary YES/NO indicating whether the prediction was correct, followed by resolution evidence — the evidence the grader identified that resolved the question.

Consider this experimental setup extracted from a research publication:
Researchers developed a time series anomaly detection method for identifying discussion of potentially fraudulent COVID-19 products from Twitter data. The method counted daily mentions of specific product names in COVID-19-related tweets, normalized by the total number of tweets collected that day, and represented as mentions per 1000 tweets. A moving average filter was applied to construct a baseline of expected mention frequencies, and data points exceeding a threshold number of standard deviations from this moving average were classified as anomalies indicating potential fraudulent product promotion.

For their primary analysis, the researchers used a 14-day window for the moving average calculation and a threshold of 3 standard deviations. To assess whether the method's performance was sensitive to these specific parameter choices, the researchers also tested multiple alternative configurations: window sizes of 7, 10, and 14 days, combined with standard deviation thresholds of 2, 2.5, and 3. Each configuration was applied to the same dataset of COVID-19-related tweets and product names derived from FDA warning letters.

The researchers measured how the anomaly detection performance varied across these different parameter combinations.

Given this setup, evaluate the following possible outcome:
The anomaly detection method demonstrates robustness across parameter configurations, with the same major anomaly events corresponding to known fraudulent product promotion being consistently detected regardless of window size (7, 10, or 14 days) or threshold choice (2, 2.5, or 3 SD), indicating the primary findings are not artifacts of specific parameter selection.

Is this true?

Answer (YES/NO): YES